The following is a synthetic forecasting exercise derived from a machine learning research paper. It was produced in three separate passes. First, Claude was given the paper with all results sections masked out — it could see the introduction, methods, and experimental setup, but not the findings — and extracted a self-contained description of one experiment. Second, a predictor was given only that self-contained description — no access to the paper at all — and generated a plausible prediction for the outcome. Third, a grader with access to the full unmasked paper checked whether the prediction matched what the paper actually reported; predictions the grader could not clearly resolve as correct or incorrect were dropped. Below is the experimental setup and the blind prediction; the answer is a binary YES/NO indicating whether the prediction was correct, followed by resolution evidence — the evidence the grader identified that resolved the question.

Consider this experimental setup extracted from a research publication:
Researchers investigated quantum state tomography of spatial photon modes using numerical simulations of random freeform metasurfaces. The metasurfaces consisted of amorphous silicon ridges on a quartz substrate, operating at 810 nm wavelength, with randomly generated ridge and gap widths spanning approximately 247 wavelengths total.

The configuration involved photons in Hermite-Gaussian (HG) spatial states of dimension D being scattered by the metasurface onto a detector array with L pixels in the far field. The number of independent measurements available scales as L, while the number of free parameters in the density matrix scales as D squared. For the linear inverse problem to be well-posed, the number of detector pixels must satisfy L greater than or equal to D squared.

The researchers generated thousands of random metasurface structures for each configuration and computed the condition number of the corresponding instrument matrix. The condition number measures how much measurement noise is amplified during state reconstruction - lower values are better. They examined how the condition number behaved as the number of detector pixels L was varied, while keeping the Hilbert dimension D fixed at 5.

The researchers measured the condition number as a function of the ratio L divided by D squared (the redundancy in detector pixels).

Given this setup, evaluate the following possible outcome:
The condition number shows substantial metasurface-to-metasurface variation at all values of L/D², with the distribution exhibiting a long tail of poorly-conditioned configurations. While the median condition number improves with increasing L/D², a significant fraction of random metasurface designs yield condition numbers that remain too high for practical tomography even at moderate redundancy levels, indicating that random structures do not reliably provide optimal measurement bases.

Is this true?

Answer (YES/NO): NO